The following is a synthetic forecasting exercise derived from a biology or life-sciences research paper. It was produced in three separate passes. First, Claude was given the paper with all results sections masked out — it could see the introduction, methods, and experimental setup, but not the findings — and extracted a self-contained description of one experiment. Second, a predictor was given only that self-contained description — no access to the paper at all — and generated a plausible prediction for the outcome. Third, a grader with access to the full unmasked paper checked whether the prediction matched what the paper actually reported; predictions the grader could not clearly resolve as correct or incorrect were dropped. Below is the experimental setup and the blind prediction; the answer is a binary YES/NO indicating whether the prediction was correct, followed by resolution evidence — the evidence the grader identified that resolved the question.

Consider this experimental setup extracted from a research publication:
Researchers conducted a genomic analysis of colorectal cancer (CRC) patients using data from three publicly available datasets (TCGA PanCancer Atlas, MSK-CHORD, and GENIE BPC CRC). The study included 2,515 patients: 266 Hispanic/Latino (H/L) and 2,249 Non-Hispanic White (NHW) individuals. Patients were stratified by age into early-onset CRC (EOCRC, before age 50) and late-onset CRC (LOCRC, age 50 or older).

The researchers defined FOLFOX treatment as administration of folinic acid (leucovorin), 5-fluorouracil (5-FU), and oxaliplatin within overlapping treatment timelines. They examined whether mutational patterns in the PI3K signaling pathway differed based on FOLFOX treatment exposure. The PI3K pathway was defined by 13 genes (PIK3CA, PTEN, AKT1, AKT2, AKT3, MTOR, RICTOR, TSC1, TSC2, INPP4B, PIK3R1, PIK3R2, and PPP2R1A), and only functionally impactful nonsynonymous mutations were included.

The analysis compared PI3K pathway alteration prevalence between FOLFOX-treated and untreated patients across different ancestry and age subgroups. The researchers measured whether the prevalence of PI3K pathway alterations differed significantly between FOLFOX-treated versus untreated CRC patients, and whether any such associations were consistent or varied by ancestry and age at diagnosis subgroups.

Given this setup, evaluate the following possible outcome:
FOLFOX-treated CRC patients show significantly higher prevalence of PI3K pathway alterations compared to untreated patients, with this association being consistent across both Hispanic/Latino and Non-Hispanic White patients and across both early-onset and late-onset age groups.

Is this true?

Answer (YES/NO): NO